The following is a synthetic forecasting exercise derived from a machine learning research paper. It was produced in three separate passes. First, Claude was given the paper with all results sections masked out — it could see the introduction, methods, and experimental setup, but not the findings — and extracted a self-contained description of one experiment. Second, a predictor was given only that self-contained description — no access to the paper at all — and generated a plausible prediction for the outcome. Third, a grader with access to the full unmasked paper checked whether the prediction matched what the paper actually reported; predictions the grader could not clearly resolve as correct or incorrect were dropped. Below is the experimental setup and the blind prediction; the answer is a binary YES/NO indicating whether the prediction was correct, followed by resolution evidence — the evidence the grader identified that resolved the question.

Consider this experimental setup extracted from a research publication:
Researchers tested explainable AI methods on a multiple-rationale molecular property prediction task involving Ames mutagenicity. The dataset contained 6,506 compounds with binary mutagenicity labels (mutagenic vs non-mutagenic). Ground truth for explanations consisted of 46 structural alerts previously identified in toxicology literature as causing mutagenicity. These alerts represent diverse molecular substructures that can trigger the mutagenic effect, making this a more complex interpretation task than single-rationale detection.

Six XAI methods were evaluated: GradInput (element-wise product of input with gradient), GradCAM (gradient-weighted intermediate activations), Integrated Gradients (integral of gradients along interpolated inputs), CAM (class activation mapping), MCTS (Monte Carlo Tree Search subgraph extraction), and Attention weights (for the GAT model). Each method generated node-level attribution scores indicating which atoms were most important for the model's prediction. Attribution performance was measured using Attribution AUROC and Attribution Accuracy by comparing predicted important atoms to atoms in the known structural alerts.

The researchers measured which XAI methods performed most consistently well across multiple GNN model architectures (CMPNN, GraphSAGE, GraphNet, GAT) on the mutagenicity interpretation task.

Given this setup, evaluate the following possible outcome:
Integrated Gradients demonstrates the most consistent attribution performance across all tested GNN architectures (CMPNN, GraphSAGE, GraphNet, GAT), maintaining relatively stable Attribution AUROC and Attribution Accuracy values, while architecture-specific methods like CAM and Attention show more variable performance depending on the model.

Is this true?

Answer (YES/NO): NO